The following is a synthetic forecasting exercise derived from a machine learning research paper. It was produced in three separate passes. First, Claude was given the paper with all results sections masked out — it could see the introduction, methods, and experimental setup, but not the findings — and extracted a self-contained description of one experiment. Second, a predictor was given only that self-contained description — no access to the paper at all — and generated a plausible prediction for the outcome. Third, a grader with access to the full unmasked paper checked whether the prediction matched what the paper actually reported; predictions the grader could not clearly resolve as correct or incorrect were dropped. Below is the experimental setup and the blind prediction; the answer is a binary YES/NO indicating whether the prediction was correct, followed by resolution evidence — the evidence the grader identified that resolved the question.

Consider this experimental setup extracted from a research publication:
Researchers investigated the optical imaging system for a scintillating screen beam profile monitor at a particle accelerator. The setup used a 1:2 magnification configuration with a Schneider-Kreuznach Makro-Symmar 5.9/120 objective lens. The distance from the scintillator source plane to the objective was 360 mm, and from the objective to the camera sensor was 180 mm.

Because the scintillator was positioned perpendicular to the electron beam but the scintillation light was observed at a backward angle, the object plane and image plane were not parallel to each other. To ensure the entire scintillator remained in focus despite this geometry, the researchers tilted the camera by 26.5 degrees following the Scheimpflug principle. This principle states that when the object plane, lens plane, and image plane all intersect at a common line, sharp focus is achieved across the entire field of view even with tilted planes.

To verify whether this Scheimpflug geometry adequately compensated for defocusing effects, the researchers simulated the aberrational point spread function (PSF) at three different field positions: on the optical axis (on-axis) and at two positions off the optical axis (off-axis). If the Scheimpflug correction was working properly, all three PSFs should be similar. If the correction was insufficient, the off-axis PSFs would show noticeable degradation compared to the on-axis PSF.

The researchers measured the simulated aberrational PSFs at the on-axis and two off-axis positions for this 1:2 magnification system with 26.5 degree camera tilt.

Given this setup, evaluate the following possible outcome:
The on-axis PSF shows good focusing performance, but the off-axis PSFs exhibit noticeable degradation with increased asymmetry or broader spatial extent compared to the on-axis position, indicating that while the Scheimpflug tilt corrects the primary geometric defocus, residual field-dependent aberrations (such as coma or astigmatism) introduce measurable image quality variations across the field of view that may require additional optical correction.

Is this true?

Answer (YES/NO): NO